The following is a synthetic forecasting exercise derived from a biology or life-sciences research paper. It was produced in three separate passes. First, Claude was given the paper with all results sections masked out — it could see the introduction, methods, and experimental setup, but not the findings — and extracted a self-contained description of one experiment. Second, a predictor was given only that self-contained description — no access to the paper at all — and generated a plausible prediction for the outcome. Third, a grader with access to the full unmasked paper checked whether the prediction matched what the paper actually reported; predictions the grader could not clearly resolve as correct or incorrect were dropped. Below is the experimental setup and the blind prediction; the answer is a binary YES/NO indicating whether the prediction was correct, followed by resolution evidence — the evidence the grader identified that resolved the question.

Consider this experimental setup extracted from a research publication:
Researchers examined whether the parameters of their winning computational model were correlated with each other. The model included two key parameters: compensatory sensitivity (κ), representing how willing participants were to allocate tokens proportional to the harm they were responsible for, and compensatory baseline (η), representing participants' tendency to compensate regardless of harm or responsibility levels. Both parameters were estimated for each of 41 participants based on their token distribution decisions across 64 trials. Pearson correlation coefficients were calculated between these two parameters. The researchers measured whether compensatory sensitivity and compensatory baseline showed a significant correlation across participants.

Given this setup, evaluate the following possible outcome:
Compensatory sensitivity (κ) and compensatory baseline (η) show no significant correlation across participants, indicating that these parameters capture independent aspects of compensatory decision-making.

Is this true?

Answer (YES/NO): YES